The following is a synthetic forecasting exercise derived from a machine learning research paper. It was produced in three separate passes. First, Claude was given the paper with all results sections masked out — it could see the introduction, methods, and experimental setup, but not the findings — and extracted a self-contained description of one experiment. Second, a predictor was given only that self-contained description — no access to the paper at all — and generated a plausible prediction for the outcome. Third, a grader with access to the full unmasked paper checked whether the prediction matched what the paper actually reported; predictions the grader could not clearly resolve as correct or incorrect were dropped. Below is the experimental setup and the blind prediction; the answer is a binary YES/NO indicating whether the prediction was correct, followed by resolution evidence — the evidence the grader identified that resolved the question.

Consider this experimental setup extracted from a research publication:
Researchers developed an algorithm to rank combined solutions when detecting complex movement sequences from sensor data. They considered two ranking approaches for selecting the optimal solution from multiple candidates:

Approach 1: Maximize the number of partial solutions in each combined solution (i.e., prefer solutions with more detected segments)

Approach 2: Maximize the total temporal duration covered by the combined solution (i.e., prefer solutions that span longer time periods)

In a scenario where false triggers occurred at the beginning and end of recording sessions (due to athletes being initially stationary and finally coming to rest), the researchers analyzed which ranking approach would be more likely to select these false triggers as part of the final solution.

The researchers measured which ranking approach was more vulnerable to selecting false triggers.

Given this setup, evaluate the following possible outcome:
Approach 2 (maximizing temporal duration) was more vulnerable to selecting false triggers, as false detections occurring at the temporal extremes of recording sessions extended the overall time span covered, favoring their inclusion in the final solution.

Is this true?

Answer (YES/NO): NO